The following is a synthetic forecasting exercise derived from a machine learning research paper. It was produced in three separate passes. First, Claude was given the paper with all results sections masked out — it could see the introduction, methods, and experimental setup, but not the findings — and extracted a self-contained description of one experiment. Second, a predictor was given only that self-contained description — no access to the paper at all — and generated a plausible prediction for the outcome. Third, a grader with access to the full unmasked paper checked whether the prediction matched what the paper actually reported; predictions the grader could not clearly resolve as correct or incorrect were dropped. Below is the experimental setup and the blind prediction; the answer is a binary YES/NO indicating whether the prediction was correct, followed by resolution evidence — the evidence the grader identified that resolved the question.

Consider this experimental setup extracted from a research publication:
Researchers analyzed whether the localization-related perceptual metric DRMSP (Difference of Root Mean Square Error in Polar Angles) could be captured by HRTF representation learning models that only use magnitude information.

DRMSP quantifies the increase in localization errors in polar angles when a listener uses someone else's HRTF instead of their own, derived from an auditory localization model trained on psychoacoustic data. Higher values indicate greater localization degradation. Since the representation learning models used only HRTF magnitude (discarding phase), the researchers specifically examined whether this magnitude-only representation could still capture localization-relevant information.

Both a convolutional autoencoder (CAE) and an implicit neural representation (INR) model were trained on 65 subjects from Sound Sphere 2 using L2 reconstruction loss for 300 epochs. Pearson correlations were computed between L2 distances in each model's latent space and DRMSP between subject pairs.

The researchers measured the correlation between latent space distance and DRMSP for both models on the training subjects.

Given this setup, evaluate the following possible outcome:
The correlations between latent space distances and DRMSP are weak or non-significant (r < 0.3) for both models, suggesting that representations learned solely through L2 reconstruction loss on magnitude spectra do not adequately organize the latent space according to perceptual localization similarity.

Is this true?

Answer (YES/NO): NO